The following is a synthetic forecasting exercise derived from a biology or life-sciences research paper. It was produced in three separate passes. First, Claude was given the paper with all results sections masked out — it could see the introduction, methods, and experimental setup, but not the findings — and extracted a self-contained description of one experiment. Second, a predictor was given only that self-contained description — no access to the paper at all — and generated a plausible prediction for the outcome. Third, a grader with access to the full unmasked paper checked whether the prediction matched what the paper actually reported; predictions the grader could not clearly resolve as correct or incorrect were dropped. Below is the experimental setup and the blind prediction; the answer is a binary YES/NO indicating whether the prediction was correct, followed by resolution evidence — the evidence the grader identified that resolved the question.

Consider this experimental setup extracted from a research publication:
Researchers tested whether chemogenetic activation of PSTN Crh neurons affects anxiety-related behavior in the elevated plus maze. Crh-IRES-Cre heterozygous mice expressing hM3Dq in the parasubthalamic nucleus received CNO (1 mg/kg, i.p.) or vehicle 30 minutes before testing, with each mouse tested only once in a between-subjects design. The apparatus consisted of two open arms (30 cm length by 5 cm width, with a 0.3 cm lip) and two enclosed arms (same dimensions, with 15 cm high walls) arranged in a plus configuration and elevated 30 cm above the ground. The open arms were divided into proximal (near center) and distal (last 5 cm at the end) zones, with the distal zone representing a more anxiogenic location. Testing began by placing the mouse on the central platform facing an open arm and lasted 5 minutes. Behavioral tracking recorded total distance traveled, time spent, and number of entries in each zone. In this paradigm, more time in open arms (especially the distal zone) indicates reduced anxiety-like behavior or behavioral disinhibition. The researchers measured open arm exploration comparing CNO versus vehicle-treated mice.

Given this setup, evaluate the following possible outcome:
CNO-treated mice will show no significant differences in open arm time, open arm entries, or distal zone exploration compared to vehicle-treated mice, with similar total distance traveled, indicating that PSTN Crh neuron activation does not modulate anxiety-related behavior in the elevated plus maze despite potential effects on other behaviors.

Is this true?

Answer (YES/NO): NO